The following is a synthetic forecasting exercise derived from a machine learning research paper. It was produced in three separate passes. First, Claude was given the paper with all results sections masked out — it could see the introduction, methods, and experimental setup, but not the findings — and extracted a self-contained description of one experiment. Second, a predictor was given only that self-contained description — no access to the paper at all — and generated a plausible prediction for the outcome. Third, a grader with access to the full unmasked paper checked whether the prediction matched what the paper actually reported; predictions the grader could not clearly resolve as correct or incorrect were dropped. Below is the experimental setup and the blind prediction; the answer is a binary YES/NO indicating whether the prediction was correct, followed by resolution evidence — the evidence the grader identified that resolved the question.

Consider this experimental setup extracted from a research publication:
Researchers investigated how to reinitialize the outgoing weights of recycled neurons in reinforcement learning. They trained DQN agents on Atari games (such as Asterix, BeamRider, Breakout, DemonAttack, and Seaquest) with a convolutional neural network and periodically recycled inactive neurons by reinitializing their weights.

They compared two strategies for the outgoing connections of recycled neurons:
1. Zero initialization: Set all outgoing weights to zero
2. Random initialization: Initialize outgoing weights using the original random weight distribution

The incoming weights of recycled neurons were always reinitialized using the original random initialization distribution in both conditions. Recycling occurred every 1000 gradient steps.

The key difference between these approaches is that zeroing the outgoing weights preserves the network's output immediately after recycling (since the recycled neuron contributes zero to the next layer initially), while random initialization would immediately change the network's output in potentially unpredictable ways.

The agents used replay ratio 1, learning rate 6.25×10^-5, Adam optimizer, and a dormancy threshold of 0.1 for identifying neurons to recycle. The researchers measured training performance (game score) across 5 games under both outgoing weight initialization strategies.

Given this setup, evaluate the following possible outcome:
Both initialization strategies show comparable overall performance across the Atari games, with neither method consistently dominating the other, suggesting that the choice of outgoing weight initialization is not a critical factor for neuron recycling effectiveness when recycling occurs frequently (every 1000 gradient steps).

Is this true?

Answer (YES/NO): NO